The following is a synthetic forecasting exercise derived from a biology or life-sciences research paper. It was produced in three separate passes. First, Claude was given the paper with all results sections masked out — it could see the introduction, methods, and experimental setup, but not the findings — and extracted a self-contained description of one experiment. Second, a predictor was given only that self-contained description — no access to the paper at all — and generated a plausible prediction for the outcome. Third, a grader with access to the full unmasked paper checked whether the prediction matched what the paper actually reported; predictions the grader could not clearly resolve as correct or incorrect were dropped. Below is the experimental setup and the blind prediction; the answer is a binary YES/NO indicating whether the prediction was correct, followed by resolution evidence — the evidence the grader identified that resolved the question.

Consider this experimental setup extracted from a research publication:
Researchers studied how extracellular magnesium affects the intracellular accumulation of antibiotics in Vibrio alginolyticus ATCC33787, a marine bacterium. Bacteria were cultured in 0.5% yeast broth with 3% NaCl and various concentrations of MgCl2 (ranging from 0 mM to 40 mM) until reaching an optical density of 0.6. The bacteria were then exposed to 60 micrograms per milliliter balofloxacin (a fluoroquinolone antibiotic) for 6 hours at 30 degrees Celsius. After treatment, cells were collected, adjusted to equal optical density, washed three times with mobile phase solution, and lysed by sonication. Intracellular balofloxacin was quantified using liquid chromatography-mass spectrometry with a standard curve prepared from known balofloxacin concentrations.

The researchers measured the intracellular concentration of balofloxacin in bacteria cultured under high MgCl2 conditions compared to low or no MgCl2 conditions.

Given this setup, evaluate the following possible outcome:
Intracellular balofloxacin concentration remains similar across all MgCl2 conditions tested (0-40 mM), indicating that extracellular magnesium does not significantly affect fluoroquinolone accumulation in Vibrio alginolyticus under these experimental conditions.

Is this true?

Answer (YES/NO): NO